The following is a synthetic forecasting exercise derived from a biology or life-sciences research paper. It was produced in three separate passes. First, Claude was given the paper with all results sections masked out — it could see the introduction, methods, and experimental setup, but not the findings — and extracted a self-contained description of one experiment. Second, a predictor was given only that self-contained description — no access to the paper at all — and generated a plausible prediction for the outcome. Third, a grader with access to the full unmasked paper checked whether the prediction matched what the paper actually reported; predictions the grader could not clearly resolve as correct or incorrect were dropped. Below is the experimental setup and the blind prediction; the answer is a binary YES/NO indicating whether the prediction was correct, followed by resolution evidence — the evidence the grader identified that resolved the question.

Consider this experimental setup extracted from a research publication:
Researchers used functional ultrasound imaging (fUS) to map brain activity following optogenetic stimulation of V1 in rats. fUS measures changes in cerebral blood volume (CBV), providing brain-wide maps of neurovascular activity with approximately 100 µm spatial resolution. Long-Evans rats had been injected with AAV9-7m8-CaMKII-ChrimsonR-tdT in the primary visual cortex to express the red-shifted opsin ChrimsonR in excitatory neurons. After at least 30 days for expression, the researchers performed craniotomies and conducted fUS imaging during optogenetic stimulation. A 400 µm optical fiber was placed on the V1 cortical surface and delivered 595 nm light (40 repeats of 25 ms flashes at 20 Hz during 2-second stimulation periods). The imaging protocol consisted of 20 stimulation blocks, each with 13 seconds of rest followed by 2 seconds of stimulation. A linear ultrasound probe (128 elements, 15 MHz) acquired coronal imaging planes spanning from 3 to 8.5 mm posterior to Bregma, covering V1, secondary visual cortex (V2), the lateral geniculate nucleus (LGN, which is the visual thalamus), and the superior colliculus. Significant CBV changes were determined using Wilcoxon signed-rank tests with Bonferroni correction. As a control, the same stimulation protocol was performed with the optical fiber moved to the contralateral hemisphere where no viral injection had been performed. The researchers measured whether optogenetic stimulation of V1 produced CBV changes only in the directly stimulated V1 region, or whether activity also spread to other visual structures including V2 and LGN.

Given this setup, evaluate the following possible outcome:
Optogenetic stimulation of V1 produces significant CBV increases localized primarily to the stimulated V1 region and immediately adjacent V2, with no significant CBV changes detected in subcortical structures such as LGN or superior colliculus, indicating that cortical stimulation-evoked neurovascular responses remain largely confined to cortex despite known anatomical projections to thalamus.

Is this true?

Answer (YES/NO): NO